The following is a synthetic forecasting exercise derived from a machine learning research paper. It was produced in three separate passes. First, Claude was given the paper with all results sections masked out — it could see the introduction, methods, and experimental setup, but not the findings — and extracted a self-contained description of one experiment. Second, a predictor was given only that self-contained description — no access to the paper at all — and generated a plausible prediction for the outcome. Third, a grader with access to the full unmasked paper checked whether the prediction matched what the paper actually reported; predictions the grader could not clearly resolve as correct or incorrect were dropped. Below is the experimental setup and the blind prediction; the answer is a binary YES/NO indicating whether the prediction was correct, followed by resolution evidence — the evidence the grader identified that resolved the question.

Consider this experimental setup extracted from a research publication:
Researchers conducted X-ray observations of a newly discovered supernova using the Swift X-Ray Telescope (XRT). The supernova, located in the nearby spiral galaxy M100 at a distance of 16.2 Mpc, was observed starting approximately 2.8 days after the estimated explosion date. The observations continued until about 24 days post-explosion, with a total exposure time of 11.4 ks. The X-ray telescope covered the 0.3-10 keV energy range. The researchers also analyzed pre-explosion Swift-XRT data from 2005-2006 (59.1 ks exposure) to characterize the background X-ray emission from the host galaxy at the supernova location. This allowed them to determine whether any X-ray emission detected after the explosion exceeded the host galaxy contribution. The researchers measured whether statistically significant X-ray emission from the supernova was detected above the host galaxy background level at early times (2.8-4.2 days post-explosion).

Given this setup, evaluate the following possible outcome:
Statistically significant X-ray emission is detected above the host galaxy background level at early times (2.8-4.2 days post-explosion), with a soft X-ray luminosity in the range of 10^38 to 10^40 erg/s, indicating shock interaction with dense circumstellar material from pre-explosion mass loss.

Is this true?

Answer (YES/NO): NO